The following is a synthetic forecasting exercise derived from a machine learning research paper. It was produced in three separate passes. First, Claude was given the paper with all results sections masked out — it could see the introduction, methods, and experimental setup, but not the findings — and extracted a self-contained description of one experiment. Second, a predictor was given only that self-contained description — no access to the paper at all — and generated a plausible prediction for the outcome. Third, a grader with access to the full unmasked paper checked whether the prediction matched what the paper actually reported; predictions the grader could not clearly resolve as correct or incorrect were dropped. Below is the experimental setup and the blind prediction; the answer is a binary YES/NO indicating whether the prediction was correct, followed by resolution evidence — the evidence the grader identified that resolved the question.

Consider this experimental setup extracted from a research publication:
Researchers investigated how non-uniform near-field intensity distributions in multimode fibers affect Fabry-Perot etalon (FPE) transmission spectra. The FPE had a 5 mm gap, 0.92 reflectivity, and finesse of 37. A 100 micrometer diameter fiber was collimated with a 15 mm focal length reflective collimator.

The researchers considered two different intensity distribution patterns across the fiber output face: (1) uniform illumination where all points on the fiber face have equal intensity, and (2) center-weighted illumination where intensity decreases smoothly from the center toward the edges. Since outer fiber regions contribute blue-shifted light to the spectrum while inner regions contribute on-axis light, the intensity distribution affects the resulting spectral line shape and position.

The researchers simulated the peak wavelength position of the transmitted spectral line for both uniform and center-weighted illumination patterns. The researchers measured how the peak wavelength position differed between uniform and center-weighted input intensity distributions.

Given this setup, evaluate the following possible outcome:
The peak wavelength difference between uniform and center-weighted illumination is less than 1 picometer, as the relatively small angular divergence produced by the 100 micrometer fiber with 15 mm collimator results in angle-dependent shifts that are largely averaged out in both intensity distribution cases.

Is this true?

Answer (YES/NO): YES